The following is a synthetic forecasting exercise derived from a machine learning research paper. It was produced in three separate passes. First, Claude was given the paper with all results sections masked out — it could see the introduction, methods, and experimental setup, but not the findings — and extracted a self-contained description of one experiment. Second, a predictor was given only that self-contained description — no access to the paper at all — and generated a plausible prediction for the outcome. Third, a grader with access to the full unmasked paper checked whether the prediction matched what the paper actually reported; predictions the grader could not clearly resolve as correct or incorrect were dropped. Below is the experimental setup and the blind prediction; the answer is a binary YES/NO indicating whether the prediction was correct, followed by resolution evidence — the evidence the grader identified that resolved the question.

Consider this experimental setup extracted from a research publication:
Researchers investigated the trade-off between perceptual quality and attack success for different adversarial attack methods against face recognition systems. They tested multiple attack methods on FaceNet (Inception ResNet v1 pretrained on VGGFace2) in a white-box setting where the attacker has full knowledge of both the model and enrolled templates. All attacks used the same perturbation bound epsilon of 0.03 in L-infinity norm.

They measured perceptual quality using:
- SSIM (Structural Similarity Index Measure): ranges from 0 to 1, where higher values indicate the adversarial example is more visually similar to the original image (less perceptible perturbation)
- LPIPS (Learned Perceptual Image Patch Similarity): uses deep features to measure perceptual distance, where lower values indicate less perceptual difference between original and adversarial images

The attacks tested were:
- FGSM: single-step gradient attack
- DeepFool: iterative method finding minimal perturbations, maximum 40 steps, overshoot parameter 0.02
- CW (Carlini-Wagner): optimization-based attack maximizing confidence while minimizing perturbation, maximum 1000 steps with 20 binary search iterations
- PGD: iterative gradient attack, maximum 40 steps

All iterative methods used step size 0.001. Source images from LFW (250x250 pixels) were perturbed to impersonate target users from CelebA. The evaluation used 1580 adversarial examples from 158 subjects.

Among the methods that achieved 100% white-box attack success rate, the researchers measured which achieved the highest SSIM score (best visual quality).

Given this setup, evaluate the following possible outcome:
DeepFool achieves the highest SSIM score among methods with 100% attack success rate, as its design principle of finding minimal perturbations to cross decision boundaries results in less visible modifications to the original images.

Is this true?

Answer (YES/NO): NO